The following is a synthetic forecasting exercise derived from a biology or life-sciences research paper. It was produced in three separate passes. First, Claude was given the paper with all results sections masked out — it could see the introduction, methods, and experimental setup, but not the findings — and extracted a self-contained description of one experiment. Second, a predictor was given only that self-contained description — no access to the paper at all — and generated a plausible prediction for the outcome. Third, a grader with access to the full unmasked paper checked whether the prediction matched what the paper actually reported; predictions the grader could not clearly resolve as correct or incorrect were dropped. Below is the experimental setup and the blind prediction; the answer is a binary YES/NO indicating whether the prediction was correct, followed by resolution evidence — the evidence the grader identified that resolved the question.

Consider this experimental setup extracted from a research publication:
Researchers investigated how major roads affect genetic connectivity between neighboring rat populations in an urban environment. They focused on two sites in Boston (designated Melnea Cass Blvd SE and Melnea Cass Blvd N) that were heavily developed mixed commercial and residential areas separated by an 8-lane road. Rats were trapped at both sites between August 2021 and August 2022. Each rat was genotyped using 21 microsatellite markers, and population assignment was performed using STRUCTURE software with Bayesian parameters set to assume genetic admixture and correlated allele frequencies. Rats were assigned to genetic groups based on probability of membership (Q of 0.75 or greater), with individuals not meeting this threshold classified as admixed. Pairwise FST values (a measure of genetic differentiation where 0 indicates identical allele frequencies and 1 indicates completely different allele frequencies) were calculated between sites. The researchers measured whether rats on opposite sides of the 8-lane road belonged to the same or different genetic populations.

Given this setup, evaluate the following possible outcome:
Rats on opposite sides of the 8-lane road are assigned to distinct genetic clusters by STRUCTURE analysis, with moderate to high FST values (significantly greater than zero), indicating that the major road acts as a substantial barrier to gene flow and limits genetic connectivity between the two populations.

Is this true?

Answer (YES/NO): YES